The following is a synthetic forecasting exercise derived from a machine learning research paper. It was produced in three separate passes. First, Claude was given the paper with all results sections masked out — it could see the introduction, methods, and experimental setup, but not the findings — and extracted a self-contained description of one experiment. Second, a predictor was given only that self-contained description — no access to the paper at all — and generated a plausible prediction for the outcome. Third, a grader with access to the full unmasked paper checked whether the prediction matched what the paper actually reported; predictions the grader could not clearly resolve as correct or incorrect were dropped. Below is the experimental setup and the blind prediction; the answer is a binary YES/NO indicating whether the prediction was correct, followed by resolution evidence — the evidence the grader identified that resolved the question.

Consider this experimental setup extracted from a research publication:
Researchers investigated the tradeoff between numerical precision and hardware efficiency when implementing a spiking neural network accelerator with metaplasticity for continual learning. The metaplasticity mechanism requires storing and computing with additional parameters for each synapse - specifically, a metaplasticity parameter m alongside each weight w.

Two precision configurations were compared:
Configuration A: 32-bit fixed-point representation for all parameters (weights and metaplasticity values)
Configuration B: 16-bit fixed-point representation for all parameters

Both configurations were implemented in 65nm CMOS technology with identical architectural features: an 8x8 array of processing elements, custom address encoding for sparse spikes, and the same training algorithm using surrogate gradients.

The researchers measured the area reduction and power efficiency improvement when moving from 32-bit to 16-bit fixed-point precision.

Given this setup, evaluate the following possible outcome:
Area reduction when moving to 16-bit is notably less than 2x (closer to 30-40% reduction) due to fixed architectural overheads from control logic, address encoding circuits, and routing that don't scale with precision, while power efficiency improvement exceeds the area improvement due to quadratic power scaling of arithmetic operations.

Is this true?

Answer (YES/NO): NO